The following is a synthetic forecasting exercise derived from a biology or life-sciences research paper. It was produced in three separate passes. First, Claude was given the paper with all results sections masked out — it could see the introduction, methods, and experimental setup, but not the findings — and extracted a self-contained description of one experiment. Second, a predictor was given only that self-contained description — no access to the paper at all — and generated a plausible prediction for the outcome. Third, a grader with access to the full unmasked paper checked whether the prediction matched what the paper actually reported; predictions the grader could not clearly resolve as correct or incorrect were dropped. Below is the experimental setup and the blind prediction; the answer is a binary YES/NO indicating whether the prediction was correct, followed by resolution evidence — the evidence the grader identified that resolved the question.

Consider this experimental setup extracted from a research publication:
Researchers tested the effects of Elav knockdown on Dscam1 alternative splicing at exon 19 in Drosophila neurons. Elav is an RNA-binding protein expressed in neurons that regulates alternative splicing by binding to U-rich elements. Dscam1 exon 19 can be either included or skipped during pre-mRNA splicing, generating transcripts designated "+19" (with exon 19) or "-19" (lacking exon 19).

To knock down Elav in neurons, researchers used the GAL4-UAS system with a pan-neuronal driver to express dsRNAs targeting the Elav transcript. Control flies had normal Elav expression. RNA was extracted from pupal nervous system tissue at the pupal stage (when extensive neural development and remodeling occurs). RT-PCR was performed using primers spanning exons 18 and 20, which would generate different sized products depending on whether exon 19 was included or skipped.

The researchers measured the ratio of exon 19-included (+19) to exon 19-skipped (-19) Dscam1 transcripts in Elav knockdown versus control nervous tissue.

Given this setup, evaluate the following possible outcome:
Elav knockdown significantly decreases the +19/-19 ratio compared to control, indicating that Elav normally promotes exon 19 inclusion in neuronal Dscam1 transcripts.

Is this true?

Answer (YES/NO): NO